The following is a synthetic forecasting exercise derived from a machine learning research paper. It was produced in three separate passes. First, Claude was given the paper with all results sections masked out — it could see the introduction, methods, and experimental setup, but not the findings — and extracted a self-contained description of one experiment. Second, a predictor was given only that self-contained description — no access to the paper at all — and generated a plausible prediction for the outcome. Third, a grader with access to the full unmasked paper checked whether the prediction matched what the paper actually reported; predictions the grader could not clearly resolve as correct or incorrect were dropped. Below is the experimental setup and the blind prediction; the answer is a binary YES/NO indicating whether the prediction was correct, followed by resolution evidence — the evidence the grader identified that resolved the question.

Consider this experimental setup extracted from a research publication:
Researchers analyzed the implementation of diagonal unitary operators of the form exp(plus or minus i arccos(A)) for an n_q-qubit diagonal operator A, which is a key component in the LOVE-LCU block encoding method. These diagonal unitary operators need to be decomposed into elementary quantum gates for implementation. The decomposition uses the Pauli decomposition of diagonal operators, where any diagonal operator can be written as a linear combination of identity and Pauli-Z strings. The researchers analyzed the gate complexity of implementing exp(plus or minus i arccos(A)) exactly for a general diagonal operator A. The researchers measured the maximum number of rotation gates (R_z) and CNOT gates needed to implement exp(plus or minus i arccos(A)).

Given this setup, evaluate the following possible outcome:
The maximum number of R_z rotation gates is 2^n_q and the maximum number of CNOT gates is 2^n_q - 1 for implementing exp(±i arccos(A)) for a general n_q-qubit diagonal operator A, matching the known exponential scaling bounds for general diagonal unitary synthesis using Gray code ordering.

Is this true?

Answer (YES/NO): NO